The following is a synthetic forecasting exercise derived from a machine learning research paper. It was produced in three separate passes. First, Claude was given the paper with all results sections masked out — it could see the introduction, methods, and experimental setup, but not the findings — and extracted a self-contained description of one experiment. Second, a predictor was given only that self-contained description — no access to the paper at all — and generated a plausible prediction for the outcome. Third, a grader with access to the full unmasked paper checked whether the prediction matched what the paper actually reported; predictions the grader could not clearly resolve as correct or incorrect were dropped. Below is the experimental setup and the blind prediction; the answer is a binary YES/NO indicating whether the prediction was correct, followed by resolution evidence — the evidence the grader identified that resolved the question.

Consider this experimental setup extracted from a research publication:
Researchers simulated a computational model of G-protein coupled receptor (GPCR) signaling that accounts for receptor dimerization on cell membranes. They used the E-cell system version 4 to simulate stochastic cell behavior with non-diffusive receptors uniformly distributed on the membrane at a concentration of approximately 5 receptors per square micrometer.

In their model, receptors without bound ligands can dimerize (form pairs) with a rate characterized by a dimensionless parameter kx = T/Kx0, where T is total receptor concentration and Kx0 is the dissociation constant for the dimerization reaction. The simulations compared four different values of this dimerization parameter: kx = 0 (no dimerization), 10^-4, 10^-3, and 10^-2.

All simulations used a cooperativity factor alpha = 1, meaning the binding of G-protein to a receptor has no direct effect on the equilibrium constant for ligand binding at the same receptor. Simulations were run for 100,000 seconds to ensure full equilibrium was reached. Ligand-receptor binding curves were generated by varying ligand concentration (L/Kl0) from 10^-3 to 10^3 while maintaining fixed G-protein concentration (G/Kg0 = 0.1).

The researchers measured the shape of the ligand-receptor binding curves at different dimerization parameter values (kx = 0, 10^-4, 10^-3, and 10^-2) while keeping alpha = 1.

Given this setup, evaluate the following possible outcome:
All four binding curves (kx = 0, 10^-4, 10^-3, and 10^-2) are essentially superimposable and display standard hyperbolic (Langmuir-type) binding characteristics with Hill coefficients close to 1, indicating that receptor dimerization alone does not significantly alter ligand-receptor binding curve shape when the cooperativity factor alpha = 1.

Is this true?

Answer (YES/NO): NO